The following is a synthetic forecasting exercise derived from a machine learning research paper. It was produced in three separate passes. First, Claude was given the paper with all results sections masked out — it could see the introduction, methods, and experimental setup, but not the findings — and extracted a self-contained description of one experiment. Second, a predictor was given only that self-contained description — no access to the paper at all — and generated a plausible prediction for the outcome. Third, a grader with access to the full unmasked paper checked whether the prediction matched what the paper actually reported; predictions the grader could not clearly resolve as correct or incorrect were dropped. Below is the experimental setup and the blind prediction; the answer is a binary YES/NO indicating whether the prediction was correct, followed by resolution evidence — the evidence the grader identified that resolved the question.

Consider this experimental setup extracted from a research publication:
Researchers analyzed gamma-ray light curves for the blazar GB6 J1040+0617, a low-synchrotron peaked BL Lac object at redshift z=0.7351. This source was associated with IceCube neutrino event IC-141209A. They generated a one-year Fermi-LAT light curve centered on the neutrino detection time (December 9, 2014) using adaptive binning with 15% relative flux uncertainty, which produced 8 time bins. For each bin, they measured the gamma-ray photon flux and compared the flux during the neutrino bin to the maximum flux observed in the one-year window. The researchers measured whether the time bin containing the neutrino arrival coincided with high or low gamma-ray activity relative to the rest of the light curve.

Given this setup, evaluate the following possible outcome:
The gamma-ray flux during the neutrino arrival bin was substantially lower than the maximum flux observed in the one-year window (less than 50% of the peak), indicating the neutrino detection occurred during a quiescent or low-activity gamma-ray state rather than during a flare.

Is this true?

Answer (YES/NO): NO